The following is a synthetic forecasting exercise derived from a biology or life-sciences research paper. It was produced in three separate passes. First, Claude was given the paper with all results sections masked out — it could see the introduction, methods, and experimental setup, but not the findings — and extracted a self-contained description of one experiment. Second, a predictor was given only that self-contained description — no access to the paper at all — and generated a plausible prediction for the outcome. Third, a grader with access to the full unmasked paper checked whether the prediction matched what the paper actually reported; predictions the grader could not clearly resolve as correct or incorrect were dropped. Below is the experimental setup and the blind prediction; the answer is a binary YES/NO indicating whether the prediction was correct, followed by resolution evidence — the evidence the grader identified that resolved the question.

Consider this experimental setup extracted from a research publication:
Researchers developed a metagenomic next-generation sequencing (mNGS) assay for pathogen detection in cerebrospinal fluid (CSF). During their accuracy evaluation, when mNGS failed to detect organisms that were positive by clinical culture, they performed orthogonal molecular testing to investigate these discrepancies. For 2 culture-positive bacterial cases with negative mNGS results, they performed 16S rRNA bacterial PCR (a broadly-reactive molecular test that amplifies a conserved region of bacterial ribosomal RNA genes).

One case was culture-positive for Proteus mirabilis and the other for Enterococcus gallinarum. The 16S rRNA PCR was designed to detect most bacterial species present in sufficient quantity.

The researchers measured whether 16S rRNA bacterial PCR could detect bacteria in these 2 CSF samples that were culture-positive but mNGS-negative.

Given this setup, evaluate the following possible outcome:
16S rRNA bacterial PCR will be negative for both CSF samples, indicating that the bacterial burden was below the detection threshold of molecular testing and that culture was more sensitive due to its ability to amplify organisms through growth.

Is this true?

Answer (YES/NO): NO